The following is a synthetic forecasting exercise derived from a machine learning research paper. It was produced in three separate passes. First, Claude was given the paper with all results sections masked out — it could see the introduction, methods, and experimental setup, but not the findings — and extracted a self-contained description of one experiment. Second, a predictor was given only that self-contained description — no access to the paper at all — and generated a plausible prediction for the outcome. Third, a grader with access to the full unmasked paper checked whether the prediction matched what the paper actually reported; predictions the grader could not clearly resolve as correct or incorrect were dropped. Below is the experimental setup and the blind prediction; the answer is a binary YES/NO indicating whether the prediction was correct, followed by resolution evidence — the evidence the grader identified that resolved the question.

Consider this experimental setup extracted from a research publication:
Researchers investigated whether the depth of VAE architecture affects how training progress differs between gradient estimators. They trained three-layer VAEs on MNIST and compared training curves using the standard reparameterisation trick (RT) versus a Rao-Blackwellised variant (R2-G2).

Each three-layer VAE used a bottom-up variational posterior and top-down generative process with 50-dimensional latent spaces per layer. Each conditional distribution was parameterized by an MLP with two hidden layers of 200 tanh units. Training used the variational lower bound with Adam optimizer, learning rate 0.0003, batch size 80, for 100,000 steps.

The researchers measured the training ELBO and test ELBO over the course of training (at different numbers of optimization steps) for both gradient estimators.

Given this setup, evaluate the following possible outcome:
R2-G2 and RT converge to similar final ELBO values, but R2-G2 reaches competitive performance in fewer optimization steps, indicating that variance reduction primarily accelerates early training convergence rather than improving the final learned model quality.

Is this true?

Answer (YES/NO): NO